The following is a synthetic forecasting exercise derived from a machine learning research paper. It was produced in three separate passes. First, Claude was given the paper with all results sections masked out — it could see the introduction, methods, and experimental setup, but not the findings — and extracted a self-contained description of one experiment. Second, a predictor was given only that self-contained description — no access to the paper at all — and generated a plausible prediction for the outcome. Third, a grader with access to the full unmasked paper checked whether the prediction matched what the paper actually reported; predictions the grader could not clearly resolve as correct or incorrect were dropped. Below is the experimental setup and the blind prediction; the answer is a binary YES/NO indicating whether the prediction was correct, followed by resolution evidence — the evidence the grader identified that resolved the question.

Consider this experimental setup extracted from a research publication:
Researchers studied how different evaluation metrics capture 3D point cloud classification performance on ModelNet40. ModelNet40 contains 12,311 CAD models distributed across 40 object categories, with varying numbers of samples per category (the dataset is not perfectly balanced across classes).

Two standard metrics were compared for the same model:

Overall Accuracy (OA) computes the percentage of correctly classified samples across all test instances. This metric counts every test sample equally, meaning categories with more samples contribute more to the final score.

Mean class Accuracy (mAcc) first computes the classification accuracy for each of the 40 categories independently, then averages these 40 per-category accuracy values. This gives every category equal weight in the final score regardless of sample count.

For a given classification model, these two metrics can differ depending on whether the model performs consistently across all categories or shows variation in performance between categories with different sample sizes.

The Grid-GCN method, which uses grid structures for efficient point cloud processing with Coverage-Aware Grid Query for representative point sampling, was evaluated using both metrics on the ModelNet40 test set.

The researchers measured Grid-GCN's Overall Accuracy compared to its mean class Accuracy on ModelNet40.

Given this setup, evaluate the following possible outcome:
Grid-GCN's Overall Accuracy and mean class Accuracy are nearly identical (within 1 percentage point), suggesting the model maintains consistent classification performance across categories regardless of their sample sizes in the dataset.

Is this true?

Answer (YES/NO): NO